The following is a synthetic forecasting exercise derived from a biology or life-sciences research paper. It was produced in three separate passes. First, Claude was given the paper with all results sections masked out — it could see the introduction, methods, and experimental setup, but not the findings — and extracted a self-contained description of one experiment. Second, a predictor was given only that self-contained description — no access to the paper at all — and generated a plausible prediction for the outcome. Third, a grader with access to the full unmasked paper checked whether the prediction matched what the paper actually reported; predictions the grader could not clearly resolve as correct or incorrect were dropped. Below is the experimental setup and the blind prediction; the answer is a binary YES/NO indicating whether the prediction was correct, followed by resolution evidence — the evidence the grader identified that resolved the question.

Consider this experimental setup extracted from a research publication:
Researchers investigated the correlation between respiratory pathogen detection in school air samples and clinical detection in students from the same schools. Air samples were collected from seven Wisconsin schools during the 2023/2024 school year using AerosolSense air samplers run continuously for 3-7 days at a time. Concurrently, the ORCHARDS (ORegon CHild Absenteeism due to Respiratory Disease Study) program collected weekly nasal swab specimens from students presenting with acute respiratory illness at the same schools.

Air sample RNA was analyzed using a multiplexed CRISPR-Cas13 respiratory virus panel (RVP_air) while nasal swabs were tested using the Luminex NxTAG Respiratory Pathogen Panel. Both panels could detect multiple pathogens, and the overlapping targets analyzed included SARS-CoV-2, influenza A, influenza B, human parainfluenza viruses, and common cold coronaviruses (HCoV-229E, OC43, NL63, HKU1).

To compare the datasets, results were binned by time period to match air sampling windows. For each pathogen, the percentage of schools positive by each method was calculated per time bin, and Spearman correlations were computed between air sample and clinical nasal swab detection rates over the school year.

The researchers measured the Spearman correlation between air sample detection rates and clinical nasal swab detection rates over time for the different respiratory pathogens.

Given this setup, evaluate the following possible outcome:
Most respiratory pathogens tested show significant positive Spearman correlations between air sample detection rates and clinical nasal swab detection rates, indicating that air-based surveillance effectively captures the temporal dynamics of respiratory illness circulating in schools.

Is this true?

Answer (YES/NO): NO